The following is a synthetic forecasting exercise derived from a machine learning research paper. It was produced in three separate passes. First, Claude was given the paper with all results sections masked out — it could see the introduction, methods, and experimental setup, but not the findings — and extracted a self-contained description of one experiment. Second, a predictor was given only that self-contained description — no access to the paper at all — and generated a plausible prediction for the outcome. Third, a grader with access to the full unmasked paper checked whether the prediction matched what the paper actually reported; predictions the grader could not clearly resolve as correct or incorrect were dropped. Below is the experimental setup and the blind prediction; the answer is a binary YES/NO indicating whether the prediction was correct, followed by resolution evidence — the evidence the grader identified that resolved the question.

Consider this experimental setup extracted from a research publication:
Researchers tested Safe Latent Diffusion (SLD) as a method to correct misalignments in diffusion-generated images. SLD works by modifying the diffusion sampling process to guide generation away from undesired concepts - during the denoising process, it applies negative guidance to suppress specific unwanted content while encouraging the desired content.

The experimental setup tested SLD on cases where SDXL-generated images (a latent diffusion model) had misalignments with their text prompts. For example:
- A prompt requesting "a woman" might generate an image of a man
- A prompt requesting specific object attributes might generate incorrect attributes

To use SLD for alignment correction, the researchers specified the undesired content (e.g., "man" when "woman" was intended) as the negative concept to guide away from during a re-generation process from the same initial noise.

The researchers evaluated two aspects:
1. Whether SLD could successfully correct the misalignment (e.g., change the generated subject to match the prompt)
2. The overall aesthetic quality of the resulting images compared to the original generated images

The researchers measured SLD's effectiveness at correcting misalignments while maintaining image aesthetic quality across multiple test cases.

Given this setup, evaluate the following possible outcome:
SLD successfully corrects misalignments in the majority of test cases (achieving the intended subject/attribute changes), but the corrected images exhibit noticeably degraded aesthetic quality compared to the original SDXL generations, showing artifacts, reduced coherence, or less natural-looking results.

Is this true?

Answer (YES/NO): NO